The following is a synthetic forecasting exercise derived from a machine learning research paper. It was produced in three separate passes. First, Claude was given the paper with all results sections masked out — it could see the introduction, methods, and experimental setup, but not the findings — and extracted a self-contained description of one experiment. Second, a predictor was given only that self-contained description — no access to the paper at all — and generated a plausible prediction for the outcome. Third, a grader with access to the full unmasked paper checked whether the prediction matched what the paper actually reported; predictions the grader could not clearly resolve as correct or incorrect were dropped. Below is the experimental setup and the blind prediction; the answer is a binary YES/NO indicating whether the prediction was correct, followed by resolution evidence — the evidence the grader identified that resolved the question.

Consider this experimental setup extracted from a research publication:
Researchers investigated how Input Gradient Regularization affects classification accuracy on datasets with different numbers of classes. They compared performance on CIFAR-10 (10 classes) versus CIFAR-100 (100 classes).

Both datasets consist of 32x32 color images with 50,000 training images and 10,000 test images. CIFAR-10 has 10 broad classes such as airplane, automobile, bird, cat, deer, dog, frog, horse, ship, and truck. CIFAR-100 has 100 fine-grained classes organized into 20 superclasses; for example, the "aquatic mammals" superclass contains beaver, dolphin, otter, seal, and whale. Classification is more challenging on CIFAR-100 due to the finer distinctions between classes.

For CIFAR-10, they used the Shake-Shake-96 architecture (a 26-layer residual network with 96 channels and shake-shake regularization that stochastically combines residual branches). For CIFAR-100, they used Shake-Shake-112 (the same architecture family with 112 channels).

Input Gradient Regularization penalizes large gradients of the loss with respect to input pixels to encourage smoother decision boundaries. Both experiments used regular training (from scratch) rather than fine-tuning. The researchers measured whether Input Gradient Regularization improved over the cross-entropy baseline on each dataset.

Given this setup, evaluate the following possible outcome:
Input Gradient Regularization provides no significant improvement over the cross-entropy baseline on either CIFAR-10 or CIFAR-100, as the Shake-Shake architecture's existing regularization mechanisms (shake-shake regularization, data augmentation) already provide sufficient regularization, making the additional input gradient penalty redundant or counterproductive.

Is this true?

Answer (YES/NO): NO